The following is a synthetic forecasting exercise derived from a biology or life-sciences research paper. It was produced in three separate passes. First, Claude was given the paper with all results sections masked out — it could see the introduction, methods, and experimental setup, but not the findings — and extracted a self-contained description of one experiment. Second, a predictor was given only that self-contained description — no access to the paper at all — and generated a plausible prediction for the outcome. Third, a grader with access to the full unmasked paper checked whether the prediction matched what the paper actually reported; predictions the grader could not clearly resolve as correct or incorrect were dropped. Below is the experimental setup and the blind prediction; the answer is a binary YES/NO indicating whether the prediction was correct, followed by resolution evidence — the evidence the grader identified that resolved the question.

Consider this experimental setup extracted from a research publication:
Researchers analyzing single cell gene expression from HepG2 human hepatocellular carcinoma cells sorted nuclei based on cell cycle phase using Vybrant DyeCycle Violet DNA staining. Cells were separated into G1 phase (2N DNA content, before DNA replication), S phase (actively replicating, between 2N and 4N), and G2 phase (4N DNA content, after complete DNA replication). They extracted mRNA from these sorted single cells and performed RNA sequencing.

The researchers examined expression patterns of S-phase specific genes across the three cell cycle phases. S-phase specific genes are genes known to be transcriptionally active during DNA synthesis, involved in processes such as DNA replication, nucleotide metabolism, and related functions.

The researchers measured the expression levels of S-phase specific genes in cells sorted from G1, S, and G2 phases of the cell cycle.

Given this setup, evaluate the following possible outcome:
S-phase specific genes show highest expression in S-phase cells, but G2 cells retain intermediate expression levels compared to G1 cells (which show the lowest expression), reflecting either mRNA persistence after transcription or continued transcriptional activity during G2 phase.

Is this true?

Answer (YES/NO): NO